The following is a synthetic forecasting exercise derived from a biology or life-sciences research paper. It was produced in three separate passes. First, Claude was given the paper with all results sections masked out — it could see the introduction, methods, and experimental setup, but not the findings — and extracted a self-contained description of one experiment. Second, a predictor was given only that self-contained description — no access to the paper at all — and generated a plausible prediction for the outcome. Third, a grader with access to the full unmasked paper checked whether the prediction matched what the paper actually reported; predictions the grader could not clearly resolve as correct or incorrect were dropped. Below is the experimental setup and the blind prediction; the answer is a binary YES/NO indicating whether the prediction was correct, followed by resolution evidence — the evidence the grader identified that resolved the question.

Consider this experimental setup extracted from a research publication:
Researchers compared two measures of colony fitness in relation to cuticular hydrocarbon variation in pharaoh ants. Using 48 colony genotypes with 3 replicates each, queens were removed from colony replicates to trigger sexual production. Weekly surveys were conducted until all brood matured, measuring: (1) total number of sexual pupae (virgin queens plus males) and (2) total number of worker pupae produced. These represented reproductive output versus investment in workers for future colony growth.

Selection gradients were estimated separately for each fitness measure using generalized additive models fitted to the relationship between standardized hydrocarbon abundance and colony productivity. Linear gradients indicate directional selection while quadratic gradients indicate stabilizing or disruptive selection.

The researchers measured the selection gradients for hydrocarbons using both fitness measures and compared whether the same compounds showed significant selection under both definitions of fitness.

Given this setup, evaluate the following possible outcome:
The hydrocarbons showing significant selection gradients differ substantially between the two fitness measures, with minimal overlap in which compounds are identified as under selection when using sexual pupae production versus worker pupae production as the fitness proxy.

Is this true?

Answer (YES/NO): NO